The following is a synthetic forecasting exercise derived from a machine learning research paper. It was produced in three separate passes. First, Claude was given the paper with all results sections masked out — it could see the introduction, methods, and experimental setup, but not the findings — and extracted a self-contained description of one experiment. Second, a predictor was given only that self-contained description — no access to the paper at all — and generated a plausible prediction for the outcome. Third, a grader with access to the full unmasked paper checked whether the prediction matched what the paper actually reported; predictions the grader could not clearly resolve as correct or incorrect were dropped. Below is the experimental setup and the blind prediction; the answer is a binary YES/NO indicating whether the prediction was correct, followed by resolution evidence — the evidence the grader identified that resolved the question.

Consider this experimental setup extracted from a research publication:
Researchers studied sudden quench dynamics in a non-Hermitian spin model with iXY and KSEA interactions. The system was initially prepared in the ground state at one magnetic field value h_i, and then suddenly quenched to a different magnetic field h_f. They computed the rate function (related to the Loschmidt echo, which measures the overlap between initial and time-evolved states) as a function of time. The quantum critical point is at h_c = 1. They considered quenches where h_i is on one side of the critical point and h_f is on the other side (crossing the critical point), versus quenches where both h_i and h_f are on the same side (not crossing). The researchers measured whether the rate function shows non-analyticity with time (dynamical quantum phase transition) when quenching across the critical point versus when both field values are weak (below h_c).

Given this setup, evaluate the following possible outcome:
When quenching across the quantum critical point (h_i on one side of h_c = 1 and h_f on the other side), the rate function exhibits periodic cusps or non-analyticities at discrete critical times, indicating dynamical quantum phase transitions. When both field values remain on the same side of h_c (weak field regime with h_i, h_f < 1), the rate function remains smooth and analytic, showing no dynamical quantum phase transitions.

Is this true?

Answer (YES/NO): NO